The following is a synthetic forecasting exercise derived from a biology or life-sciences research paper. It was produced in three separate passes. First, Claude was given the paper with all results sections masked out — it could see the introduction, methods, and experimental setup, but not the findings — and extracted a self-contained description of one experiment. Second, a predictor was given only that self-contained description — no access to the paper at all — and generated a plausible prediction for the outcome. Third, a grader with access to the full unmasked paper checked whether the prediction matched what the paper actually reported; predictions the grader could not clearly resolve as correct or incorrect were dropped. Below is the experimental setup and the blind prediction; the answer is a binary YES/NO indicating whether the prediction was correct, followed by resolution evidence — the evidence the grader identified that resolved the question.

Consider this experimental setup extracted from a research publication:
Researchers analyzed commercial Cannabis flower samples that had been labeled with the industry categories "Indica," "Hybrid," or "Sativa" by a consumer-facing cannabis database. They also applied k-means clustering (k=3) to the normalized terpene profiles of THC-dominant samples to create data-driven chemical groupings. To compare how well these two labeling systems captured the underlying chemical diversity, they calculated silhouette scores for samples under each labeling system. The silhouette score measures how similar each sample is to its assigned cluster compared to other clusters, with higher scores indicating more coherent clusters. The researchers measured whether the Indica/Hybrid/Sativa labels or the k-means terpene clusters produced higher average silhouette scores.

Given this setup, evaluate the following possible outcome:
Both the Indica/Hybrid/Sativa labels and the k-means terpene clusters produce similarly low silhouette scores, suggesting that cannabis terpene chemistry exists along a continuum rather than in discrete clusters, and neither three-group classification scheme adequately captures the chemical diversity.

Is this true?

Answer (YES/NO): NO